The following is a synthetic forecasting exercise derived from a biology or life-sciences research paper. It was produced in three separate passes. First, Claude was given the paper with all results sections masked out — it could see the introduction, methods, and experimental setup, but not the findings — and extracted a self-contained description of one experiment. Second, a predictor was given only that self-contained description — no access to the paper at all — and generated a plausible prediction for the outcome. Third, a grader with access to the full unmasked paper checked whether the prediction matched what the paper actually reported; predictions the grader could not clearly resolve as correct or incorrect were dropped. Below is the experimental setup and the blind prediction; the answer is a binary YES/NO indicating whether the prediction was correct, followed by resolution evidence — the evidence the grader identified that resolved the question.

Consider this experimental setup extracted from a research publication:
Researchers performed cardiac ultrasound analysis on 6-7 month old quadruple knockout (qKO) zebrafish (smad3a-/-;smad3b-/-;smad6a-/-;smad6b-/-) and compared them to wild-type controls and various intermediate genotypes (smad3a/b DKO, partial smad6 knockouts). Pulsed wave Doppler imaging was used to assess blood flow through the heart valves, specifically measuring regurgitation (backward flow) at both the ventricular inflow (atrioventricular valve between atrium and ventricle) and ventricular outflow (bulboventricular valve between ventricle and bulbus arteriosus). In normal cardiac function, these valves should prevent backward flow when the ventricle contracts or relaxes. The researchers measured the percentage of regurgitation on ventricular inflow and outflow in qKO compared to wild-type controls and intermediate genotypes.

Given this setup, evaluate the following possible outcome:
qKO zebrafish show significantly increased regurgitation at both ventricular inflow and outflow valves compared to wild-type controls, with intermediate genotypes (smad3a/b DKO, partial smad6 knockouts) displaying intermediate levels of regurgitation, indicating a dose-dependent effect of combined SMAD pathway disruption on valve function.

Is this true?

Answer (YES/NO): NO